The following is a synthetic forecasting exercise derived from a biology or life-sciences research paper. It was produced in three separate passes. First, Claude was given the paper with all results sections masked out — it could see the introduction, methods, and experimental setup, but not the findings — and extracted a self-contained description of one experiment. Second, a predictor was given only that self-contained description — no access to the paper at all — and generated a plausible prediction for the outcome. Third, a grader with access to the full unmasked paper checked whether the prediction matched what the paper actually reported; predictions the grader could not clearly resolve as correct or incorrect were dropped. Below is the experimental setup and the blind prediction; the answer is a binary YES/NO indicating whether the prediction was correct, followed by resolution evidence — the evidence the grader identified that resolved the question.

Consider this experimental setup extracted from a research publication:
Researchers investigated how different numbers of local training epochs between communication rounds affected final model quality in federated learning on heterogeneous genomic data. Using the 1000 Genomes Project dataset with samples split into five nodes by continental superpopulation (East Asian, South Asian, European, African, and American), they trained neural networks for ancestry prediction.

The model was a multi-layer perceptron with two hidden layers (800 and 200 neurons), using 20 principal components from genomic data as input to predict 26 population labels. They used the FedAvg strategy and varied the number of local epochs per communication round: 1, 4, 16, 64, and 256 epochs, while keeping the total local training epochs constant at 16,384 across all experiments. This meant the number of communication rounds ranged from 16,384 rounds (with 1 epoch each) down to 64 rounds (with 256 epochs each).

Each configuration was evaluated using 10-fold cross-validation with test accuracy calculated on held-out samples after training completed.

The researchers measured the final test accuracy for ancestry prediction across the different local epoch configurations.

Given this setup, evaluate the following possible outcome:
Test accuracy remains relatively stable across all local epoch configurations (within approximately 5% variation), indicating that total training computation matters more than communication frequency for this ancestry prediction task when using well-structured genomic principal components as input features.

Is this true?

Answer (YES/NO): NO